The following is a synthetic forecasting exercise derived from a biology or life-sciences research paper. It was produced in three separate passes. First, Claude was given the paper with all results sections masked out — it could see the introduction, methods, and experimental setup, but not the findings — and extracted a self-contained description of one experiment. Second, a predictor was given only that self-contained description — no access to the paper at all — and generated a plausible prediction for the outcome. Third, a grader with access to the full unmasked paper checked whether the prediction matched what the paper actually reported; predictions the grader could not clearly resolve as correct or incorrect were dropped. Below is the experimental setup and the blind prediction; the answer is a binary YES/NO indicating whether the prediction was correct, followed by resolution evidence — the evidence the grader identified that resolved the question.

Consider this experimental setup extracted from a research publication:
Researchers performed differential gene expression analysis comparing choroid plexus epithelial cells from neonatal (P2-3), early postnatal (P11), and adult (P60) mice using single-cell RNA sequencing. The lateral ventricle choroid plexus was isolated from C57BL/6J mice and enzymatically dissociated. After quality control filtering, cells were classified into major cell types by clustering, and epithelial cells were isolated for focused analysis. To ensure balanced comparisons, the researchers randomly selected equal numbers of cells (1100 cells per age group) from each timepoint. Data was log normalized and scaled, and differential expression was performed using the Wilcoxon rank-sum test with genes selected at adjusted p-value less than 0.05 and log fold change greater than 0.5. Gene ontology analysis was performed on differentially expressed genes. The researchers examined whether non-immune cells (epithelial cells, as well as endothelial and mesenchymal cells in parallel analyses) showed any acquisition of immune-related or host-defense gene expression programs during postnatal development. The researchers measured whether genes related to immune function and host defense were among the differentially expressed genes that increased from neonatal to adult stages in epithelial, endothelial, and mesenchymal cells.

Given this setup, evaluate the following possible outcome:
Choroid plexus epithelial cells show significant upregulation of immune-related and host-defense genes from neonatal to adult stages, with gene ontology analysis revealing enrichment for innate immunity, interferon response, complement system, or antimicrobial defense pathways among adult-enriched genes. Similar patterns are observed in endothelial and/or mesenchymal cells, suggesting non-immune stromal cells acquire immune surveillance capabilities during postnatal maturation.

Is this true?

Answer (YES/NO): YES